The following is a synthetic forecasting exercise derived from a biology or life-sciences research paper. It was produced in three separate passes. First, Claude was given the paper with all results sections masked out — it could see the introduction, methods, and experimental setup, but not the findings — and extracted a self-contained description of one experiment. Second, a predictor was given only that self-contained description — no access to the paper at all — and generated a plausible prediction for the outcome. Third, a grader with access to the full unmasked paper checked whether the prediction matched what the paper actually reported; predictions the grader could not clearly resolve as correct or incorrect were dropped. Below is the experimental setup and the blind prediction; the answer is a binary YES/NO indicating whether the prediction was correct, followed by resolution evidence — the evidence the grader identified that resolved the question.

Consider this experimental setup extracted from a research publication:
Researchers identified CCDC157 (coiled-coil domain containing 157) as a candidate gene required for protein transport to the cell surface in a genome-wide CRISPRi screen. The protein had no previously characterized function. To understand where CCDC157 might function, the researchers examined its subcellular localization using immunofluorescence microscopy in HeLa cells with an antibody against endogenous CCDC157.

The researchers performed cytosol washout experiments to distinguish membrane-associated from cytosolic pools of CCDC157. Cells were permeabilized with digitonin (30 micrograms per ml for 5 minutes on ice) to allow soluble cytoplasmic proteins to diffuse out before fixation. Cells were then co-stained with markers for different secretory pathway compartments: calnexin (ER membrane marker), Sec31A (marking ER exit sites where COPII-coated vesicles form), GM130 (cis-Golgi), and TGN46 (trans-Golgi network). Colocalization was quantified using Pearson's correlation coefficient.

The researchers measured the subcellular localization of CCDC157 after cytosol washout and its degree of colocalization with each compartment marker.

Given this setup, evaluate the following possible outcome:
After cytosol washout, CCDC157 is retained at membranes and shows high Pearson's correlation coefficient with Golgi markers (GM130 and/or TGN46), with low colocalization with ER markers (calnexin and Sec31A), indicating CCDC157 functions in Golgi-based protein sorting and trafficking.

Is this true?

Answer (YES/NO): YES